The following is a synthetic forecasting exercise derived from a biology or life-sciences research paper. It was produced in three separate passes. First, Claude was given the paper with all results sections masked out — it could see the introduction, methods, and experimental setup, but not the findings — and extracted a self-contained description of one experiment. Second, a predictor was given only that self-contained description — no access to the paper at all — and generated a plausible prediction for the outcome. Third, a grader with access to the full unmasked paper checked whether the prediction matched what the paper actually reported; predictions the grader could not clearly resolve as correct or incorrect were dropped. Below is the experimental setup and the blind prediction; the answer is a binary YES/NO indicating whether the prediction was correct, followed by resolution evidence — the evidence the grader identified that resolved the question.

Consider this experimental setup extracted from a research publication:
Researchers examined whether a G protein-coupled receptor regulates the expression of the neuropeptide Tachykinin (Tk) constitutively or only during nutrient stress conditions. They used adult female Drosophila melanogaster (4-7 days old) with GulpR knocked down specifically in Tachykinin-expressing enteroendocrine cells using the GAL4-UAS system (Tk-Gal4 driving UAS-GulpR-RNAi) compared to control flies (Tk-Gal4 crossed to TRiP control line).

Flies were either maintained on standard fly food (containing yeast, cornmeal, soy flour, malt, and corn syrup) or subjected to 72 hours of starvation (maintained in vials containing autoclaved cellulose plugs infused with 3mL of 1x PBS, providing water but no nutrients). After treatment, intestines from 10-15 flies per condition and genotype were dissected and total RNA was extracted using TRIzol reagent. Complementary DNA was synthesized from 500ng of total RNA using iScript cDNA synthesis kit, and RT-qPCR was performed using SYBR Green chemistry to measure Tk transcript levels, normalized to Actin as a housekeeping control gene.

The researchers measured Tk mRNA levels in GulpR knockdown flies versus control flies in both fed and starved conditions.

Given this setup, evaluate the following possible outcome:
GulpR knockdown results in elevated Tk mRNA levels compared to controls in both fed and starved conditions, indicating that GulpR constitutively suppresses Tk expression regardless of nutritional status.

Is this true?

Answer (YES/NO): NO